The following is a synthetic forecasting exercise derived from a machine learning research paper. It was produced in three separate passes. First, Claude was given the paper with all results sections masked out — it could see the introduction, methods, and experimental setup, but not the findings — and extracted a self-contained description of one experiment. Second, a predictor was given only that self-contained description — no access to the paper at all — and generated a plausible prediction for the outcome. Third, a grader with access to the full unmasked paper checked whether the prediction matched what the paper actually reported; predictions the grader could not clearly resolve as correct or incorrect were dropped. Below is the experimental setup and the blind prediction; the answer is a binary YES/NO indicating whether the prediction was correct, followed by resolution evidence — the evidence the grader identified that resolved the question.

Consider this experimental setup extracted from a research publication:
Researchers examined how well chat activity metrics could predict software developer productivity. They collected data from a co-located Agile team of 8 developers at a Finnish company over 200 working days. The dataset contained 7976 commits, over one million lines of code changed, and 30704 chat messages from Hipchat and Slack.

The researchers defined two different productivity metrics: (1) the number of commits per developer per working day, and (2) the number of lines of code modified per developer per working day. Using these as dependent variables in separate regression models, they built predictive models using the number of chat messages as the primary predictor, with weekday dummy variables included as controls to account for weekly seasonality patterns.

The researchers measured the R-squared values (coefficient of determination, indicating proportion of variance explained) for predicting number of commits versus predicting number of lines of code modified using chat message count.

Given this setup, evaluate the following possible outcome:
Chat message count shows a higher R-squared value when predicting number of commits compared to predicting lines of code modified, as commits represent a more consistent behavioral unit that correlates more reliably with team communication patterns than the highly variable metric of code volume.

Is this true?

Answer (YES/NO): YES